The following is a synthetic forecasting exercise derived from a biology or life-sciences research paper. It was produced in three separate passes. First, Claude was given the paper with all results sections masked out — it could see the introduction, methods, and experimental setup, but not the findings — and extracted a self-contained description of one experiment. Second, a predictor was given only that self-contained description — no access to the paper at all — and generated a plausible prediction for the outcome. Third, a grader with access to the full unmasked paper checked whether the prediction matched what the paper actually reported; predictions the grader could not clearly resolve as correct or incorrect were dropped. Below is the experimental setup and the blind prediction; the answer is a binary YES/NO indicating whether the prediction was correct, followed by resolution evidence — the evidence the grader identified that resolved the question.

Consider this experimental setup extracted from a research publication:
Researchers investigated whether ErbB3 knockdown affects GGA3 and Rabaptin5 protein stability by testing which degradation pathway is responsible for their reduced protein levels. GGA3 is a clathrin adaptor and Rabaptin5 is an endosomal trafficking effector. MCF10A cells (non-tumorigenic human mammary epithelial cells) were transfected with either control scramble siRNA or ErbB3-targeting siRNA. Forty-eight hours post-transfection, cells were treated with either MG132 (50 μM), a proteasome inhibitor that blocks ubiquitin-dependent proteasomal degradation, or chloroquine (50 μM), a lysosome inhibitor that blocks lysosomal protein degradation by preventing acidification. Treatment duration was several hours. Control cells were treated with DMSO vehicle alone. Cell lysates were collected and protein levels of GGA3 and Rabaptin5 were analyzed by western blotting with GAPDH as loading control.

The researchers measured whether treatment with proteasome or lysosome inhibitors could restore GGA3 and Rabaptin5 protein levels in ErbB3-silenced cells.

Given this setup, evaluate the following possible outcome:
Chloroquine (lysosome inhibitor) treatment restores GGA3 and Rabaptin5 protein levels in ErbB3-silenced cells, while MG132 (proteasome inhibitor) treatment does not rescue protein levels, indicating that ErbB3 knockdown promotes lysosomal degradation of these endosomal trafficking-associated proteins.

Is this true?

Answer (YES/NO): NO